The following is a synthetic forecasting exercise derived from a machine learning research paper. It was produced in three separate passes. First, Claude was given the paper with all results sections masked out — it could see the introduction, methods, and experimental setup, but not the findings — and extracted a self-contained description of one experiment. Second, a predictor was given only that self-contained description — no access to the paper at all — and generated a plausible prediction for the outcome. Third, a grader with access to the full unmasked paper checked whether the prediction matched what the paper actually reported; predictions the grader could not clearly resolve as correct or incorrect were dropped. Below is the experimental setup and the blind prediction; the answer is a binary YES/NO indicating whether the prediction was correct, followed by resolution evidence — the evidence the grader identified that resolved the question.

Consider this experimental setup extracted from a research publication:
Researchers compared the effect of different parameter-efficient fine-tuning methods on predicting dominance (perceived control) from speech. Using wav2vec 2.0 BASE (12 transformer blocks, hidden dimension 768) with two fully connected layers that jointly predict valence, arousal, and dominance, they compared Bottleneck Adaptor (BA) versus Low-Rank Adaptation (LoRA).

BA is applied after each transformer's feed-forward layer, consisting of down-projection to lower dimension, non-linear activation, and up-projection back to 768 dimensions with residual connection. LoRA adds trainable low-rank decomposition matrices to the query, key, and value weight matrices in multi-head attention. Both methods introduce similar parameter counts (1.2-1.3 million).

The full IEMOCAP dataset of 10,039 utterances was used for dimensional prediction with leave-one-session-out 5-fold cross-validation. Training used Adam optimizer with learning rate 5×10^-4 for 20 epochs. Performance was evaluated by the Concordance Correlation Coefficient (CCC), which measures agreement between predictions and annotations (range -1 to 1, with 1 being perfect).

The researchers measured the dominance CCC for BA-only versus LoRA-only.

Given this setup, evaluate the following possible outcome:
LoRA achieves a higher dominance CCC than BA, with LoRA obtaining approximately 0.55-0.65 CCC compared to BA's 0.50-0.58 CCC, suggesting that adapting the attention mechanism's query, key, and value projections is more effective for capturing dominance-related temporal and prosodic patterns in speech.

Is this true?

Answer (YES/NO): NO